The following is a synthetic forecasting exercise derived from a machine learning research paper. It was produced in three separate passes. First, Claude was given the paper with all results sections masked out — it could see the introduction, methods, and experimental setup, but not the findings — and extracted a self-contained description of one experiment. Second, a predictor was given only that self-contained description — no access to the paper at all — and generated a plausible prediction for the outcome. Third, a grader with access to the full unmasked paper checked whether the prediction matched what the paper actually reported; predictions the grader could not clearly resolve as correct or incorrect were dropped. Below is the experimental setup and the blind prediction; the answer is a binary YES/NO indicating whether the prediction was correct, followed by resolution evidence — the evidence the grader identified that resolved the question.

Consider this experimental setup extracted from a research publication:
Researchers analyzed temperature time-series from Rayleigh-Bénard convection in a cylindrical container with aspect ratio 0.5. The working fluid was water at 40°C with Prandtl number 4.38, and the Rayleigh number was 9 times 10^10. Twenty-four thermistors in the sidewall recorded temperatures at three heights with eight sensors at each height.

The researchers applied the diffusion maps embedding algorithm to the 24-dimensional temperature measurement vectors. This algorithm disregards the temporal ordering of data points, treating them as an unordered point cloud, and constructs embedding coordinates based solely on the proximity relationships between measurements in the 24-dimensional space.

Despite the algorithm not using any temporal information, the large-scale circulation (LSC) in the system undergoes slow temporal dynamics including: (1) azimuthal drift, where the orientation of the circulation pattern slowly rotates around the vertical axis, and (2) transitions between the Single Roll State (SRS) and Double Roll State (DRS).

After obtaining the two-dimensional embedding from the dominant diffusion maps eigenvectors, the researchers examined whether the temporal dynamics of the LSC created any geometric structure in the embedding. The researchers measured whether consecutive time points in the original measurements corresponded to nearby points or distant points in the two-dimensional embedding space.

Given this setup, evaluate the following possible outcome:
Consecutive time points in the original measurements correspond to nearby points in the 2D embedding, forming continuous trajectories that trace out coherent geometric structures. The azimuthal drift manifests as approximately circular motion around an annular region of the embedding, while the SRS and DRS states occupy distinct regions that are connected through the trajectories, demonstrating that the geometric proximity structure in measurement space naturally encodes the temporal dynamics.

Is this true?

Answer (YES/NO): YES